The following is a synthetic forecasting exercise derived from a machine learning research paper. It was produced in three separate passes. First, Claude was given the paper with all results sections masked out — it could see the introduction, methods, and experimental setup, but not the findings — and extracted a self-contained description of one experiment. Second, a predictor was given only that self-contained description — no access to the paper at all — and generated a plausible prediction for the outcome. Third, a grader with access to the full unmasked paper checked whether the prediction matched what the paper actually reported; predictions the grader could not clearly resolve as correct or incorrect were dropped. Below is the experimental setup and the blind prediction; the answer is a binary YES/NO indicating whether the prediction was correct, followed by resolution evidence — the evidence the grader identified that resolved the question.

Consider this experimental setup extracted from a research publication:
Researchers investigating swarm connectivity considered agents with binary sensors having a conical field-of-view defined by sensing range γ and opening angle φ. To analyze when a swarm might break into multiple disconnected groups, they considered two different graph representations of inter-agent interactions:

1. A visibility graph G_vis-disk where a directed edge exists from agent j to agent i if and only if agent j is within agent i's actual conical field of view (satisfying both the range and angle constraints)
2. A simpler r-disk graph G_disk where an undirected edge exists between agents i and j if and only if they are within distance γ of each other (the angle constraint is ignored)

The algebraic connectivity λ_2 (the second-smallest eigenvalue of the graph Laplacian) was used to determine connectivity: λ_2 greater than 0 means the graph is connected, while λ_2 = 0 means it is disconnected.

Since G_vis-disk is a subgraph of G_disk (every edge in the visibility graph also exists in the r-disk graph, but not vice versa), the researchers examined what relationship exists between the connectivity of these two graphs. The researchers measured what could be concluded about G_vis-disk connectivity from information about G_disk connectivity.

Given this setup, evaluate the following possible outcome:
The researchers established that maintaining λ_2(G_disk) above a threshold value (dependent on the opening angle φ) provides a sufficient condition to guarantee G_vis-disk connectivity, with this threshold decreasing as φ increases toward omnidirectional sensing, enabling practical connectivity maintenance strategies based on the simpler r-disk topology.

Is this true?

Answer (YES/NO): NO